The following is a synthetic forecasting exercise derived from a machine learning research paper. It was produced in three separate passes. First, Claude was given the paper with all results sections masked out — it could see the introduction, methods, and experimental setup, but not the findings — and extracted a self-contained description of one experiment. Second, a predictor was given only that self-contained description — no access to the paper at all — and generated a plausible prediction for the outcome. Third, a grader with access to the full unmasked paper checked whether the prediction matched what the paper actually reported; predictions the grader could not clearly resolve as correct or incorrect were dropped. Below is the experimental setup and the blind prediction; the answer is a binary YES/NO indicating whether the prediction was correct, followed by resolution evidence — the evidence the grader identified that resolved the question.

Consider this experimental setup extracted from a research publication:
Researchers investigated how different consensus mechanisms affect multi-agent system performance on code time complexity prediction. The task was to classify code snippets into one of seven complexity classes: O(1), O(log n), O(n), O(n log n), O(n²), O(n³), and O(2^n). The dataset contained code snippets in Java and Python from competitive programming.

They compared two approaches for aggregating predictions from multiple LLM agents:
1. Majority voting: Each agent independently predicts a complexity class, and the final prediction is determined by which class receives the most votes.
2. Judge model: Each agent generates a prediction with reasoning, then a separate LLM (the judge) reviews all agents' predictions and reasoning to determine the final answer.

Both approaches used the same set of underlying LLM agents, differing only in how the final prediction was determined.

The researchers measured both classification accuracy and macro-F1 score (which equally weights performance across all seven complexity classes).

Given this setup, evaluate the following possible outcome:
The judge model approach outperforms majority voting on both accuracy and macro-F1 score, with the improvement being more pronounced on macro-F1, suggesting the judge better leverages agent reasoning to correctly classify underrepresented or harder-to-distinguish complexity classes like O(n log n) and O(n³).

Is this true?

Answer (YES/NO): NO